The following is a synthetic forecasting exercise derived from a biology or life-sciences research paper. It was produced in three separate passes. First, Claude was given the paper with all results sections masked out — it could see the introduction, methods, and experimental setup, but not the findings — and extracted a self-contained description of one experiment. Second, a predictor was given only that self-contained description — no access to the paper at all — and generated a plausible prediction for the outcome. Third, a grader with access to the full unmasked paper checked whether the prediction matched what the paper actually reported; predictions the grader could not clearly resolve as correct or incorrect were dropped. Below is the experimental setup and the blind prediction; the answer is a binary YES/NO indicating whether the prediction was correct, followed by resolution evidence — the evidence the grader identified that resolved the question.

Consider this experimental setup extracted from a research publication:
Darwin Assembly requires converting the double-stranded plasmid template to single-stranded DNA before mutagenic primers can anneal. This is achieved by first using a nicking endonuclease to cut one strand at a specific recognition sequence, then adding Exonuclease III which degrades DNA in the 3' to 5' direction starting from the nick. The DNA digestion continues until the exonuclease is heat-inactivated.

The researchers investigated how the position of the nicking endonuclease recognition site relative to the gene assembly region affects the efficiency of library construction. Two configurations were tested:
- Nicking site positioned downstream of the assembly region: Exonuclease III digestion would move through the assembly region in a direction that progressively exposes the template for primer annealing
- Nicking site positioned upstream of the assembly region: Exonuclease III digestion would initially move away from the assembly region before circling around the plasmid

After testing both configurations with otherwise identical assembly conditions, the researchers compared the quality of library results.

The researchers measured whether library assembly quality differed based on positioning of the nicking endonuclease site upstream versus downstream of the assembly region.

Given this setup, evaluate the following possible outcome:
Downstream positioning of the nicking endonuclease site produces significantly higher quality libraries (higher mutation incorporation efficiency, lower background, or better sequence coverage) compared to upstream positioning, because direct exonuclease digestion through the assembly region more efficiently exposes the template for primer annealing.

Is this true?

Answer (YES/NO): YES